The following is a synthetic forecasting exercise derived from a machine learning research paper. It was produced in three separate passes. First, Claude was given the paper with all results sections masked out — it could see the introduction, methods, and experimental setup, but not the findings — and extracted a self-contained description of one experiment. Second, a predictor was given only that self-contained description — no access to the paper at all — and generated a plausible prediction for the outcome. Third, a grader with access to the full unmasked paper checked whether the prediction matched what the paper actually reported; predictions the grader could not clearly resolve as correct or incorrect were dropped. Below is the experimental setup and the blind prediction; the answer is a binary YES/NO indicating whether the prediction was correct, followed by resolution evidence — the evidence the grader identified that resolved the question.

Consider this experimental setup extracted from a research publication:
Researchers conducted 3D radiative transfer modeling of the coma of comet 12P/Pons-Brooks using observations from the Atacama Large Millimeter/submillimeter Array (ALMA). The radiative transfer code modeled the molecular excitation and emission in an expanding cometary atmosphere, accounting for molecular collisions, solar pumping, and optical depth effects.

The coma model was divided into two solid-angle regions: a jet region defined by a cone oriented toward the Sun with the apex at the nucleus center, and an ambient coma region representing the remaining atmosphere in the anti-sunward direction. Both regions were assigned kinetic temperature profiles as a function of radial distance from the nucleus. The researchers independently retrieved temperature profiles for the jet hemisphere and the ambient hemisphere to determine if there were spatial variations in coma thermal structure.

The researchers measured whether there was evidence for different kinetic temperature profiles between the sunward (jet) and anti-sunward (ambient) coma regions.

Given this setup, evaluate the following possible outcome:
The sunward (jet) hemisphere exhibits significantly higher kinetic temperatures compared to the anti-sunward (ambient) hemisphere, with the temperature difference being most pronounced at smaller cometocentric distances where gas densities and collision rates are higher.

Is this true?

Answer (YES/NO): NO